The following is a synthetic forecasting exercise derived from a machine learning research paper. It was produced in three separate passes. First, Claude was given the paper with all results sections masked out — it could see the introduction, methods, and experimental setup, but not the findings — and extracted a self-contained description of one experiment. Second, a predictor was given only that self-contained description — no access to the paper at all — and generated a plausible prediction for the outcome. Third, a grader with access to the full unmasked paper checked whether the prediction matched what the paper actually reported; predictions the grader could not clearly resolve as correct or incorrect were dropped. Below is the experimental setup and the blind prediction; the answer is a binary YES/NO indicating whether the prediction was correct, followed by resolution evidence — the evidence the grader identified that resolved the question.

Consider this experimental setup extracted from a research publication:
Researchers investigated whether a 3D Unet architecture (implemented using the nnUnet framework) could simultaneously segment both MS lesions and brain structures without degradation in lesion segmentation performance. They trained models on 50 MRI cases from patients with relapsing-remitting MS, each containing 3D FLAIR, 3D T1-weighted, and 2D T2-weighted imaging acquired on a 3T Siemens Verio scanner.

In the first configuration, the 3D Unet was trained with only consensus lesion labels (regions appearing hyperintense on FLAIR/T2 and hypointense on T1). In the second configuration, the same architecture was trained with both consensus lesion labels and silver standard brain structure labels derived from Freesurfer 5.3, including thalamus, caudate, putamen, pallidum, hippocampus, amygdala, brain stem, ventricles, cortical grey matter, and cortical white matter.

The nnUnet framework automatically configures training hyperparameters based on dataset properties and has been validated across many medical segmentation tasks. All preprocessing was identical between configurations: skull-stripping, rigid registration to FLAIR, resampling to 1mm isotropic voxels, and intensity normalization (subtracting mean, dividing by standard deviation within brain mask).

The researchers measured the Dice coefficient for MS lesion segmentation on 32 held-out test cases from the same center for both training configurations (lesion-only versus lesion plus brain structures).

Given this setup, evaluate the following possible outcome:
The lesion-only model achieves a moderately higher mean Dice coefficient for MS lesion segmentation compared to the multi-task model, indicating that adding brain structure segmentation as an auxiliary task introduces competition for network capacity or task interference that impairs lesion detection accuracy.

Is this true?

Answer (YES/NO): YES